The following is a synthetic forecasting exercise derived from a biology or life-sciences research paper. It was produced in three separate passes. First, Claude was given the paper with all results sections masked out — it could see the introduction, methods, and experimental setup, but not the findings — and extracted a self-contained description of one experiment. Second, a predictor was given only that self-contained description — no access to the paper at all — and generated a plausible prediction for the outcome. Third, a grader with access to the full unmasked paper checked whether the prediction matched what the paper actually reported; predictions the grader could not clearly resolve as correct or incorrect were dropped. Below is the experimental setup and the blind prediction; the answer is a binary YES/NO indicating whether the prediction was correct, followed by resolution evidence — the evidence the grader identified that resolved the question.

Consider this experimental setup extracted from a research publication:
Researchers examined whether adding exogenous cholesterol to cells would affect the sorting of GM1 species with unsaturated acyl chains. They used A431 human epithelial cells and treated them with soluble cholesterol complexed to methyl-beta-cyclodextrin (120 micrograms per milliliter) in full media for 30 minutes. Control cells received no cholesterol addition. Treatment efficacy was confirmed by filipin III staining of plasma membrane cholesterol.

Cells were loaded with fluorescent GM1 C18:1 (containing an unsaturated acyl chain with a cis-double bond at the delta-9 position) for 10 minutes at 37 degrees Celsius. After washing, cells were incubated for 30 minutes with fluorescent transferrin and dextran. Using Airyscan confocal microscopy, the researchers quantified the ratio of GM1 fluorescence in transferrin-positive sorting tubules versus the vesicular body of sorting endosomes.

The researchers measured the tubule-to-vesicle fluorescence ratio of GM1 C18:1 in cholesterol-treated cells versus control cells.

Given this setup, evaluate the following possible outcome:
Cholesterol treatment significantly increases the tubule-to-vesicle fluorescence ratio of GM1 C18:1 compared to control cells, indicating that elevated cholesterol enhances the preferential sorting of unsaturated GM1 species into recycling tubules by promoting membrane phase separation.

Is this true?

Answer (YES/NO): NO